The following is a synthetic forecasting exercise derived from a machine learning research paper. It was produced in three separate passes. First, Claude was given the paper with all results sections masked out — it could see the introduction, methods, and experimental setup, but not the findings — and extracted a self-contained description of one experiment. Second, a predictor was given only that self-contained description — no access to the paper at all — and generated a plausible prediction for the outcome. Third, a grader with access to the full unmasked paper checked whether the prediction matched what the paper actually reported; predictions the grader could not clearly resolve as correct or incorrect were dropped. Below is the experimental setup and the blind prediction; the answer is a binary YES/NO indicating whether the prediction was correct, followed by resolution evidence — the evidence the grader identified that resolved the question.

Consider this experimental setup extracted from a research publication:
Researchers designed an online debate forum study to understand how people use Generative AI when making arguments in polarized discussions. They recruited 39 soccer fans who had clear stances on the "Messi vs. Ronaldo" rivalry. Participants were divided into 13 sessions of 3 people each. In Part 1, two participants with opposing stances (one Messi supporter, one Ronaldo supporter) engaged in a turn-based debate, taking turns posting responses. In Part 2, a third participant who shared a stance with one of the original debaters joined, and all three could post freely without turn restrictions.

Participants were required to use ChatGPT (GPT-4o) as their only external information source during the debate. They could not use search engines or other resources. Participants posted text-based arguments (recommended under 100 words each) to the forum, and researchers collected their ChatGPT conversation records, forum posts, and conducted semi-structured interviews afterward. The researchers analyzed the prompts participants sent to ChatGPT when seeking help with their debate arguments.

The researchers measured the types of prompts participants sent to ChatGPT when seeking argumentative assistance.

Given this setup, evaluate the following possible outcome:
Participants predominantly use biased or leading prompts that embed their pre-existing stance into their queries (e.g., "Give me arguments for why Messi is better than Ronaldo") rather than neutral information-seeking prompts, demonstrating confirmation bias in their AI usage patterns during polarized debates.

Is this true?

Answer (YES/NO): YES